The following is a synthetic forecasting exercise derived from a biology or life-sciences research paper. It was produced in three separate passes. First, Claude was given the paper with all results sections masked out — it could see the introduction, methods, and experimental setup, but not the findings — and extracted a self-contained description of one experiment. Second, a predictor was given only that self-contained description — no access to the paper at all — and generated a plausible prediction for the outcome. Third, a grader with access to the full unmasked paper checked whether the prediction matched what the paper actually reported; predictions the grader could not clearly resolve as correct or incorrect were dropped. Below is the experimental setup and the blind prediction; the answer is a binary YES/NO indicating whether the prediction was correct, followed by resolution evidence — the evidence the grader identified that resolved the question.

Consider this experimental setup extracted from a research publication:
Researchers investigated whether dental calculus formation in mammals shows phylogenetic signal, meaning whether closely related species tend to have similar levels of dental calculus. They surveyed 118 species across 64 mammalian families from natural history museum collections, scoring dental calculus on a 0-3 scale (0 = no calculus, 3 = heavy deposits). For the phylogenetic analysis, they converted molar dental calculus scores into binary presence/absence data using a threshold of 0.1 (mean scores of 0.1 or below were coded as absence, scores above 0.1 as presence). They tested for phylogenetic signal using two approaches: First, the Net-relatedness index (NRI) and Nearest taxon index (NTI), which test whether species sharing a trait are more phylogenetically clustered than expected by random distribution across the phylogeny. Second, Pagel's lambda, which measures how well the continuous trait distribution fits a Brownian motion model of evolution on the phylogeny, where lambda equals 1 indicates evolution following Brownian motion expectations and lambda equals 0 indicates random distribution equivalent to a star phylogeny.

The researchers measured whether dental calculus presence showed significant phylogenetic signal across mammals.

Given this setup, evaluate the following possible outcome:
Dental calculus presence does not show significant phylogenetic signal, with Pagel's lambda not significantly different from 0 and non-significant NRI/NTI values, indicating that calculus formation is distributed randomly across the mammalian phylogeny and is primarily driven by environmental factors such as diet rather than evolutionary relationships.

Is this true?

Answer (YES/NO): NO